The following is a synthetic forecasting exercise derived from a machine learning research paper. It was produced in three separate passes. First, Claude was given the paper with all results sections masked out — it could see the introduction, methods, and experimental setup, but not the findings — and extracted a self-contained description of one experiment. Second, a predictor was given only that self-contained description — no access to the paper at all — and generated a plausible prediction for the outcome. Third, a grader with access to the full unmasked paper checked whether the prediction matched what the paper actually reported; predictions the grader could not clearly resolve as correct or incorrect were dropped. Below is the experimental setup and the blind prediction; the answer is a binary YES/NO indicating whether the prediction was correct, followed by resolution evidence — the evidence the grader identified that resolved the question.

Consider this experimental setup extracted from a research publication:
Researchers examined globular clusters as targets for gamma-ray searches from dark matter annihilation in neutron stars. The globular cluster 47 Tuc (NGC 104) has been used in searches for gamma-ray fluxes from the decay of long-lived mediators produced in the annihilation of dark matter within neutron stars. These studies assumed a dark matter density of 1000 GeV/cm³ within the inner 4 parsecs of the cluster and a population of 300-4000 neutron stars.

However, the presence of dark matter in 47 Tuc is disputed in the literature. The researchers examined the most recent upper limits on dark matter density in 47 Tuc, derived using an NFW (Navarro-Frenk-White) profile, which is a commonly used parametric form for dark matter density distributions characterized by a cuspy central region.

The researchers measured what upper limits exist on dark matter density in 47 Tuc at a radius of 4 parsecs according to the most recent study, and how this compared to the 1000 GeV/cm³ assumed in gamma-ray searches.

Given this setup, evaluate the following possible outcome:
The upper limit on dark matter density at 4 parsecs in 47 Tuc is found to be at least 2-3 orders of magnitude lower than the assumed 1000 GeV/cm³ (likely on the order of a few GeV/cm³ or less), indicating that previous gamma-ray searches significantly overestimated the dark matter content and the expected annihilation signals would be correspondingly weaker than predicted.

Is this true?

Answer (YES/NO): NO